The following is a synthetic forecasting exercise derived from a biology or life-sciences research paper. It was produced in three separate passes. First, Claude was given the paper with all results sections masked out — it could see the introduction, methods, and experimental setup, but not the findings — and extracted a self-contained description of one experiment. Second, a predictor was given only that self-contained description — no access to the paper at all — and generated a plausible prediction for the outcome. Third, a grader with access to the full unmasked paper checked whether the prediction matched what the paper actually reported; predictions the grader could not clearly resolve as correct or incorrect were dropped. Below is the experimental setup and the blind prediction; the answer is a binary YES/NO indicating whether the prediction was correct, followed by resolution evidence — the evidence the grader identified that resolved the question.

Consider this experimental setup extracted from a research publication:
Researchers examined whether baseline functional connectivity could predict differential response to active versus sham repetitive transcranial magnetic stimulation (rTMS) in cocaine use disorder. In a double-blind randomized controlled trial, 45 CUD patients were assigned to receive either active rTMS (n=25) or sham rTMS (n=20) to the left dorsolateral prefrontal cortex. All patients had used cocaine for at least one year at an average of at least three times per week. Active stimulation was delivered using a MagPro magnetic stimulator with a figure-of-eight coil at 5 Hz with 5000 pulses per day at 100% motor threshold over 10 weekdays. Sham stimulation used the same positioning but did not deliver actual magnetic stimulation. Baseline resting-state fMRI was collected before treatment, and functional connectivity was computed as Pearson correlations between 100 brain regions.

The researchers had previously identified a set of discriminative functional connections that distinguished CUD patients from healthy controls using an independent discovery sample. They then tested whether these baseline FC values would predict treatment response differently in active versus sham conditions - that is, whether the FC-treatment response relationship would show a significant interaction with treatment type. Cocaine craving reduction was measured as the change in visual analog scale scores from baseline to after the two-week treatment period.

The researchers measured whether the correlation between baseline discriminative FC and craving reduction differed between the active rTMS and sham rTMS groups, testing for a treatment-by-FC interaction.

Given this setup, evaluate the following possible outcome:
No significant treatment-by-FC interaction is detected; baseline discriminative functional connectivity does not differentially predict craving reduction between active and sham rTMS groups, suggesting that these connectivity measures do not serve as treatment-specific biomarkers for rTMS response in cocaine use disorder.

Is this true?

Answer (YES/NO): NO